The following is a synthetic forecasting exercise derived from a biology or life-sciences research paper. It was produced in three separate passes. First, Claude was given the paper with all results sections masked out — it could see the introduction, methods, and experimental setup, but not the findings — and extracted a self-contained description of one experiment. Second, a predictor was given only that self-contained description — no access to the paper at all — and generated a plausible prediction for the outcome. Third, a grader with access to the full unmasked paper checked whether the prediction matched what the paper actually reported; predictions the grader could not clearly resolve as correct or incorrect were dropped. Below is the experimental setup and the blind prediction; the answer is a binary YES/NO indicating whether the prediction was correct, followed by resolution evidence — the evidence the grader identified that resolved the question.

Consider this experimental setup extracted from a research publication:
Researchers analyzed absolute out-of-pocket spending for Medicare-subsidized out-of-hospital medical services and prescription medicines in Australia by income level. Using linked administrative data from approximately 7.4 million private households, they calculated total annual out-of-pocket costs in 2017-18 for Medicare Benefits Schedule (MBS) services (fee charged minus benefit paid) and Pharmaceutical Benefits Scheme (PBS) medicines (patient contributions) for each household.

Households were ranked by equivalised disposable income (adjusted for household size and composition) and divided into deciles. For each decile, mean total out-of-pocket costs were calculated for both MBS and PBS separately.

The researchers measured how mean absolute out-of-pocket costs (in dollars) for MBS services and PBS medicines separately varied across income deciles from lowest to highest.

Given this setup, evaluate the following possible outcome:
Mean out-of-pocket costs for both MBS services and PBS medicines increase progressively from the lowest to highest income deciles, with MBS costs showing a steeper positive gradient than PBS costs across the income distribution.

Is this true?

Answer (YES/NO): YES